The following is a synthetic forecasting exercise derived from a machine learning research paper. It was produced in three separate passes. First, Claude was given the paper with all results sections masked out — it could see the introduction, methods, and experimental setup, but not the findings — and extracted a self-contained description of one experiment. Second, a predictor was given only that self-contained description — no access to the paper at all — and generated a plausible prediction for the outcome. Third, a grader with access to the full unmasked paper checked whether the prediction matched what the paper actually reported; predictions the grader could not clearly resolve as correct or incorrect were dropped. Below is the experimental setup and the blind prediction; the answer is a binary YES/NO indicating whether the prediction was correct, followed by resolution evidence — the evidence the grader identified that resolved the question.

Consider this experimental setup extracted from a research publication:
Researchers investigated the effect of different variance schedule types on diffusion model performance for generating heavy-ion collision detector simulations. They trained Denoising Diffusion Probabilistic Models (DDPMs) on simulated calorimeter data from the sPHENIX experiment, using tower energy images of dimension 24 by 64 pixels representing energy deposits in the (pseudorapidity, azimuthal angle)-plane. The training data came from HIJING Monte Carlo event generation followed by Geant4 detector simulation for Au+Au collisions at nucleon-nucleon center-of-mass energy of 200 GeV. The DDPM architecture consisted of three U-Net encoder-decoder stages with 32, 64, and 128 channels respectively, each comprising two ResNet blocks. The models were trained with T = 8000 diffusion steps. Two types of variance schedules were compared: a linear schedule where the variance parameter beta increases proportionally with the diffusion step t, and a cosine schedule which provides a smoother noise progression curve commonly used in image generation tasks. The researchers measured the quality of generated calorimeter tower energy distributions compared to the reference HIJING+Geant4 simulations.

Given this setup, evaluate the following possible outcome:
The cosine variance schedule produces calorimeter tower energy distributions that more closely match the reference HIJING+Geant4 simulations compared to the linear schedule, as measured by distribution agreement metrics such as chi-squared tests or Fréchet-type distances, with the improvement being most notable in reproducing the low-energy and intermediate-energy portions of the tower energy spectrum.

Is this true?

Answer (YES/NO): NO